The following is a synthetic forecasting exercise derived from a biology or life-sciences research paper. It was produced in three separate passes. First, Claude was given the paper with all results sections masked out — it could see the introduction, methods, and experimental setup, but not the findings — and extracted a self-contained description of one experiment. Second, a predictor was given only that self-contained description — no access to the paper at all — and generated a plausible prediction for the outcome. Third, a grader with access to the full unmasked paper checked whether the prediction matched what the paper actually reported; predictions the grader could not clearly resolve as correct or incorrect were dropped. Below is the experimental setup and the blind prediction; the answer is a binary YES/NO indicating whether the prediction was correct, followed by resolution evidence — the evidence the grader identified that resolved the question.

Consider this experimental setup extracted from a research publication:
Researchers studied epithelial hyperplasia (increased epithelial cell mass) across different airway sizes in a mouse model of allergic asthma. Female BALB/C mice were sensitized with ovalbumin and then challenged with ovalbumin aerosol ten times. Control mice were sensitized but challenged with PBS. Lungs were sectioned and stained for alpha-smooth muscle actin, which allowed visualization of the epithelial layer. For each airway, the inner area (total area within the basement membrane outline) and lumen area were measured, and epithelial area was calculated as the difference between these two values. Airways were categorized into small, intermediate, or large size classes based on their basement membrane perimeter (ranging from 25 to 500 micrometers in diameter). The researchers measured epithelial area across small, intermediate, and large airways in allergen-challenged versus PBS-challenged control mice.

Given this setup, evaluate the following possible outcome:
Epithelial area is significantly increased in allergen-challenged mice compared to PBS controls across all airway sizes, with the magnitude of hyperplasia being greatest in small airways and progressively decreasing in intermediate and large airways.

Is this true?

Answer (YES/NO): NO